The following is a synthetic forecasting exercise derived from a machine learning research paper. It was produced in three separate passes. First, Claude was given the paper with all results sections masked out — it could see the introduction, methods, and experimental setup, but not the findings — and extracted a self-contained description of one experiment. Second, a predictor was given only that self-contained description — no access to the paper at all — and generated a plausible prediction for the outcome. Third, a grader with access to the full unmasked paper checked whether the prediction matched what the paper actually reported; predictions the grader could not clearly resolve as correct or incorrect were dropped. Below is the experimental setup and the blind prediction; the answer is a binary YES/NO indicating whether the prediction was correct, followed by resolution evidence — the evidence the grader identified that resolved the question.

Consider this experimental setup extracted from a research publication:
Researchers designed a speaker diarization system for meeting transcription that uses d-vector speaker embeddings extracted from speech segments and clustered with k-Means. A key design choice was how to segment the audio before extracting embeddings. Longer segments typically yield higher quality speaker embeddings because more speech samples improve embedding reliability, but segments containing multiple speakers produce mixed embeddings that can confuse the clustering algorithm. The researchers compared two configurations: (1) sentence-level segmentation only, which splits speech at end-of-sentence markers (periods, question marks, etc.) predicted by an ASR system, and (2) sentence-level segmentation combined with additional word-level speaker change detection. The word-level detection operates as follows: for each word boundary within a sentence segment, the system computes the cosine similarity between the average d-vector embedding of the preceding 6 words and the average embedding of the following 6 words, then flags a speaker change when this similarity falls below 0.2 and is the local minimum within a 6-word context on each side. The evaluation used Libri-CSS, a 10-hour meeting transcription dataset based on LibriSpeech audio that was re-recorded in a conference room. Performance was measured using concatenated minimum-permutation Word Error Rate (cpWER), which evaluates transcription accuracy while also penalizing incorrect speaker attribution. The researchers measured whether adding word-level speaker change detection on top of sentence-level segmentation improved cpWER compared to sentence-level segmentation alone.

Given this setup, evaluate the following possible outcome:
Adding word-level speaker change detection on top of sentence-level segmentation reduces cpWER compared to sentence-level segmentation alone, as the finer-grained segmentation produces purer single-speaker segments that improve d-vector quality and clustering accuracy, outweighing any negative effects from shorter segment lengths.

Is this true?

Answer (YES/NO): YES